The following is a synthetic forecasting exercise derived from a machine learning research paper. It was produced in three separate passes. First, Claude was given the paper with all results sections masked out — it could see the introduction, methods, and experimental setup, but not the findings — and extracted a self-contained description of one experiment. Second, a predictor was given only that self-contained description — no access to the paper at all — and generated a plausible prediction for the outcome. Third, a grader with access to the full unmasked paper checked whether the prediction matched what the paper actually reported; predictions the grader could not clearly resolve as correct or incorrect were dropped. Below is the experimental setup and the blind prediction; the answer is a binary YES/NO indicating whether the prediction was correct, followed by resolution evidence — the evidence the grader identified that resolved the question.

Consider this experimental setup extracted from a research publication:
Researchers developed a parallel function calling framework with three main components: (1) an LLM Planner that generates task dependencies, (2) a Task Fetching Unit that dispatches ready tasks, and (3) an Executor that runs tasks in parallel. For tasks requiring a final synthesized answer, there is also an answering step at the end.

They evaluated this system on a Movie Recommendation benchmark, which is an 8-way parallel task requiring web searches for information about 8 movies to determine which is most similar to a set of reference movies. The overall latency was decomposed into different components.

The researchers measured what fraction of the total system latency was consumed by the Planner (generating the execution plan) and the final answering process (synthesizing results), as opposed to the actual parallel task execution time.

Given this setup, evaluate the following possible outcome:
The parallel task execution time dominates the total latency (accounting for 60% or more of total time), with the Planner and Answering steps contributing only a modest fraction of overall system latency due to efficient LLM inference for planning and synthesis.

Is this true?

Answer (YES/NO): NO